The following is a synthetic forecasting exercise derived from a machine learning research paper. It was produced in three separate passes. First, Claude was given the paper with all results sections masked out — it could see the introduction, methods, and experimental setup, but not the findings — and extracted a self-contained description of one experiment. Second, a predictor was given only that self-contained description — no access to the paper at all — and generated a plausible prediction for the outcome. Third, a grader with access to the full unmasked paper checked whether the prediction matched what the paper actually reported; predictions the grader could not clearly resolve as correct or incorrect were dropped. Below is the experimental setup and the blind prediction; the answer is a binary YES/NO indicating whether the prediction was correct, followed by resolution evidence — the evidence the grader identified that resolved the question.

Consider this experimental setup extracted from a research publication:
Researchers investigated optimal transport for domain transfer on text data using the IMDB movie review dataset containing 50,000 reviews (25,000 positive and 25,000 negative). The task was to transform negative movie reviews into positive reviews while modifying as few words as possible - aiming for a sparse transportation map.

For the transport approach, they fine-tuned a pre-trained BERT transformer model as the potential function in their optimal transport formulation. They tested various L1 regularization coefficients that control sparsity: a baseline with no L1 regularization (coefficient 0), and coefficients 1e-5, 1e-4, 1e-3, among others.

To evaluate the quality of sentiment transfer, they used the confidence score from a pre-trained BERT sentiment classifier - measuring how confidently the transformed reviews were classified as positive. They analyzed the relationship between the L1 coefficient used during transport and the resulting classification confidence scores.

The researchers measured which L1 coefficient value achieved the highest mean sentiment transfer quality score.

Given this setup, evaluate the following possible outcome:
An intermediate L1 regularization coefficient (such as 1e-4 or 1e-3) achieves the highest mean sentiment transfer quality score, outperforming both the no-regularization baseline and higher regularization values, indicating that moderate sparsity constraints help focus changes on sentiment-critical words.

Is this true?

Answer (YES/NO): YES